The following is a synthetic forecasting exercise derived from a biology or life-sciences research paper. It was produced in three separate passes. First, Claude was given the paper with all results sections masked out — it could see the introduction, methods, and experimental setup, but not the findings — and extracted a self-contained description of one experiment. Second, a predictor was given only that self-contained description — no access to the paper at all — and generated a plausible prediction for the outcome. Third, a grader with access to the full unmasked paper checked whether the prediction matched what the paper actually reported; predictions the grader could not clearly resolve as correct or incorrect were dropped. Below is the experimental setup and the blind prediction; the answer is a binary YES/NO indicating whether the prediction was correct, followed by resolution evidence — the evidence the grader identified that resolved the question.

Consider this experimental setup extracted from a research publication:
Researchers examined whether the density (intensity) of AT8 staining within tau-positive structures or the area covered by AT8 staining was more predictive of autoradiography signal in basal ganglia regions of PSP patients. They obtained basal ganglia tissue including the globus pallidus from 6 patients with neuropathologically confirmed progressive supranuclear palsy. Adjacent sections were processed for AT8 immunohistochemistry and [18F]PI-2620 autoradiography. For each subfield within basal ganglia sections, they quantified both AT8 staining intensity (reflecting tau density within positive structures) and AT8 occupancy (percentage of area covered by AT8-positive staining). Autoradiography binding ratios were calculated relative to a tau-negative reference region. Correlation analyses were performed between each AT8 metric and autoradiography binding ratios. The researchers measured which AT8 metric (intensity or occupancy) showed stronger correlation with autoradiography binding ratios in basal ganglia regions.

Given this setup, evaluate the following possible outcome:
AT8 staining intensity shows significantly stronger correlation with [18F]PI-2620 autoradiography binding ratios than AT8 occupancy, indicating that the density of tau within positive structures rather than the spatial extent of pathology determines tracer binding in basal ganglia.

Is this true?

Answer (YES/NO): YES